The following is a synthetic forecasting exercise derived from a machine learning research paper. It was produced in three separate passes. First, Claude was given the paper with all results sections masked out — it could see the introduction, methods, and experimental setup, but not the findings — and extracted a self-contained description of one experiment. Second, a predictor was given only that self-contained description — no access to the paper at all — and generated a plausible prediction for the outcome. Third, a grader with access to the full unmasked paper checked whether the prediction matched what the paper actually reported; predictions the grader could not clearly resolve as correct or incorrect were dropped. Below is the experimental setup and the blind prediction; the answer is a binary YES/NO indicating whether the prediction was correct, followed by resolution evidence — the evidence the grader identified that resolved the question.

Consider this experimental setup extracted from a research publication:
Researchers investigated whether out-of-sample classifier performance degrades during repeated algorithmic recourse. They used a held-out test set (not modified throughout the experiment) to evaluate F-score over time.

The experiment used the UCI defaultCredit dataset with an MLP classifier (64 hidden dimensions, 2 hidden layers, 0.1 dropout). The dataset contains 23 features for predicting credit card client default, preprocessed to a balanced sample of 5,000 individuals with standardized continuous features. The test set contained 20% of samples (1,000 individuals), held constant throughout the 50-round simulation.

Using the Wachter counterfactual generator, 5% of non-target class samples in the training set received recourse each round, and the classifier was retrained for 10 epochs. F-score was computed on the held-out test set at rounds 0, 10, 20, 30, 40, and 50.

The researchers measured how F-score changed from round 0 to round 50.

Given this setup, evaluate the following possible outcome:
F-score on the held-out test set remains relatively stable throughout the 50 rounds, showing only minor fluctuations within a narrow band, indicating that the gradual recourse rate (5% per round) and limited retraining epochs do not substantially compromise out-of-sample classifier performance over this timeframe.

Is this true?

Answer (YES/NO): NO